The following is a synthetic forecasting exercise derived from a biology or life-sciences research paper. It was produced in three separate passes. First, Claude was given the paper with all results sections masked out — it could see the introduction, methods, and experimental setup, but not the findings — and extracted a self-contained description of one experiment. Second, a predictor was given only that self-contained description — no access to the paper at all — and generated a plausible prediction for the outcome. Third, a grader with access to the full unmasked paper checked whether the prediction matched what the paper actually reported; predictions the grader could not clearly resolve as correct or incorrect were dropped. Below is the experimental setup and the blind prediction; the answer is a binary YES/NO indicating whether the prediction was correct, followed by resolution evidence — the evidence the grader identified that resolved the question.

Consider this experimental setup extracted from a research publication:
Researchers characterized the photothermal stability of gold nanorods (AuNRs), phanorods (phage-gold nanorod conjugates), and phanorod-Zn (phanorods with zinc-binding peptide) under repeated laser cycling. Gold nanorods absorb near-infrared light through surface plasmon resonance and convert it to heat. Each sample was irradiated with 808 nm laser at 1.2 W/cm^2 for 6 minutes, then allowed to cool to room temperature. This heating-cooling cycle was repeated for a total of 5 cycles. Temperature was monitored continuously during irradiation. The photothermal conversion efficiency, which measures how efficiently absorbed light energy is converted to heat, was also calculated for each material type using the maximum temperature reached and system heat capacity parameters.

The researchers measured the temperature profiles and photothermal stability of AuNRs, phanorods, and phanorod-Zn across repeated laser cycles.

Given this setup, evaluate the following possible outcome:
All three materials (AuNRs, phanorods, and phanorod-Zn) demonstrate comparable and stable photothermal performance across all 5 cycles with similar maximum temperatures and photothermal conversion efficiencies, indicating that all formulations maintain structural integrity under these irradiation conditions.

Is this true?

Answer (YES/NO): NO